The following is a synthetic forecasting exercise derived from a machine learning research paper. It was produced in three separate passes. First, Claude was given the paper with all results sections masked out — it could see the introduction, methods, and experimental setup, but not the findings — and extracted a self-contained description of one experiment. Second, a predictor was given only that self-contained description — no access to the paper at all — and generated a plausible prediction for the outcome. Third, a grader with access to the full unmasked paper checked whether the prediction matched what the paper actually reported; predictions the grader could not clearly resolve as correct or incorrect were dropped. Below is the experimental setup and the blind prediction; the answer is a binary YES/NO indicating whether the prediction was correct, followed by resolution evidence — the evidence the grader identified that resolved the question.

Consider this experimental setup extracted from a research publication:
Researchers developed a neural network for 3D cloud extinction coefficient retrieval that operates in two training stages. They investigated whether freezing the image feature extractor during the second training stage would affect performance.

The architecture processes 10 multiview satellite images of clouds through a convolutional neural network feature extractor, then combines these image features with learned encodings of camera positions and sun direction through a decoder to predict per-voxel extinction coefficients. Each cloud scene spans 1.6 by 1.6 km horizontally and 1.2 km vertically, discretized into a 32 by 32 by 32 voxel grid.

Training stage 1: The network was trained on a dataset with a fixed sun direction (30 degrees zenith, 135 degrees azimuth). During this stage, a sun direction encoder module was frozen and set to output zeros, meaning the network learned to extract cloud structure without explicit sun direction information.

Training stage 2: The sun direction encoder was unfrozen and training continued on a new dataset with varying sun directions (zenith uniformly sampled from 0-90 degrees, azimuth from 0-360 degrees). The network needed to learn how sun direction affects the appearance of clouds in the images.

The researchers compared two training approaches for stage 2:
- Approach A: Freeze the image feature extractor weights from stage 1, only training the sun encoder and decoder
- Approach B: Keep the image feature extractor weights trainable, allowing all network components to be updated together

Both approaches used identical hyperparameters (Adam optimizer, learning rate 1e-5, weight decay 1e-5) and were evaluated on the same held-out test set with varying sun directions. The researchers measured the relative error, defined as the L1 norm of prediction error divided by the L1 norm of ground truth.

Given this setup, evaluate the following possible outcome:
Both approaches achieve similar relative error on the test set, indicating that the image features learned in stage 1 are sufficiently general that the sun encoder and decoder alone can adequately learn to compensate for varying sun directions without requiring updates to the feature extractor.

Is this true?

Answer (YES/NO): NO